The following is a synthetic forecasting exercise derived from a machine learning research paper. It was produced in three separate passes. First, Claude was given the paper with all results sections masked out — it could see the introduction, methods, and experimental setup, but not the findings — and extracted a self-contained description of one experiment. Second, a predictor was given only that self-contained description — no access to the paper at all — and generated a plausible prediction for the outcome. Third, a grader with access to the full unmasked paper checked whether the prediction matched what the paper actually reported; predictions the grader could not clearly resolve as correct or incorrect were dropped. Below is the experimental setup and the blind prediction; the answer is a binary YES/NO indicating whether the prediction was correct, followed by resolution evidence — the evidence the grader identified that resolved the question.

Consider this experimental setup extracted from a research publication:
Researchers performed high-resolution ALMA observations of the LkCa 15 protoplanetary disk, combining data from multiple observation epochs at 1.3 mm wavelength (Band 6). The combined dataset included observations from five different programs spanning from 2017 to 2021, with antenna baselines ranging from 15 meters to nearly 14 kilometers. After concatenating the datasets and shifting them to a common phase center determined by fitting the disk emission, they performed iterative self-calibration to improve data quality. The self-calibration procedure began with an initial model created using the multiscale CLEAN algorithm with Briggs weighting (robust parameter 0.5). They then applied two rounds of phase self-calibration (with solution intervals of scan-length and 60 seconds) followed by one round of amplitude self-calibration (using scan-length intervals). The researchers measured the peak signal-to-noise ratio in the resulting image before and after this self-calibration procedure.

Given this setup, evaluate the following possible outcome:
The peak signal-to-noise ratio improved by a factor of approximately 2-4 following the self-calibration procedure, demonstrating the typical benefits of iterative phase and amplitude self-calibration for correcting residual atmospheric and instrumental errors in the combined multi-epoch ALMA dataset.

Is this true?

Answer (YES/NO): YES